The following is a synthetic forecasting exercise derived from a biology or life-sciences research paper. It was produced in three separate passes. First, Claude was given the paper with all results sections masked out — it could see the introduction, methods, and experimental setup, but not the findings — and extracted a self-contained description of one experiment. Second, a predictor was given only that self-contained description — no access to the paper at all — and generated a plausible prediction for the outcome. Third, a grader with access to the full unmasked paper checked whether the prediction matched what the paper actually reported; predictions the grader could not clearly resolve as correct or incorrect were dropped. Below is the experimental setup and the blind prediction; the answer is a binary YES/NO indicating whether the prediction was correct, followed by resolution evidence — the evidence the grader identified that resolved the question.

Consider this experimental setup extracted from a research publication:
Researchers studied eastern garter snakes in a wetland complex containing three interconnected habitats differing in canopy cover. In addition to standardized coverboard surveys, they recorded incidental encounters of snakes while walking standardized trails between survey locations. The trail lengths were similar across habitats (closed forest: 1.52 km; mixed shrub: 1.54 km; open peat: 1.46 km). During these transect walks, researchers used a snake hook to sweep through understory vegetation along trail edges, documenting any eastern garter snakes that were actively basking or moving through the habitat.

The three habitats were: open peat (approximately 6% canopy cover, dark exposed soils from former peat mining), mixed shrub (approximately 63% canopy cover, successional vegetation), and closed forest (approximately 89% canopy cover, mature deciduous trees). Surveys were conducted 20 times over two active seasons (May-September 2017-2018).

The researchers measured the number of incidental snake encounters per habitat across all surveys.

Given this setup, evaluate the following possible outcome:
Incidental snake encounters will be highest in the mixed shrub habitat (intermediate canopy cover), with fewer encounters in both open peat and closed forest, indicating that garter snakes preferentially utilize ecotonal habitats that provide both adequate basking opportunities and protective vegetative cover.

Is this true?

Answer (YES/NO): NO